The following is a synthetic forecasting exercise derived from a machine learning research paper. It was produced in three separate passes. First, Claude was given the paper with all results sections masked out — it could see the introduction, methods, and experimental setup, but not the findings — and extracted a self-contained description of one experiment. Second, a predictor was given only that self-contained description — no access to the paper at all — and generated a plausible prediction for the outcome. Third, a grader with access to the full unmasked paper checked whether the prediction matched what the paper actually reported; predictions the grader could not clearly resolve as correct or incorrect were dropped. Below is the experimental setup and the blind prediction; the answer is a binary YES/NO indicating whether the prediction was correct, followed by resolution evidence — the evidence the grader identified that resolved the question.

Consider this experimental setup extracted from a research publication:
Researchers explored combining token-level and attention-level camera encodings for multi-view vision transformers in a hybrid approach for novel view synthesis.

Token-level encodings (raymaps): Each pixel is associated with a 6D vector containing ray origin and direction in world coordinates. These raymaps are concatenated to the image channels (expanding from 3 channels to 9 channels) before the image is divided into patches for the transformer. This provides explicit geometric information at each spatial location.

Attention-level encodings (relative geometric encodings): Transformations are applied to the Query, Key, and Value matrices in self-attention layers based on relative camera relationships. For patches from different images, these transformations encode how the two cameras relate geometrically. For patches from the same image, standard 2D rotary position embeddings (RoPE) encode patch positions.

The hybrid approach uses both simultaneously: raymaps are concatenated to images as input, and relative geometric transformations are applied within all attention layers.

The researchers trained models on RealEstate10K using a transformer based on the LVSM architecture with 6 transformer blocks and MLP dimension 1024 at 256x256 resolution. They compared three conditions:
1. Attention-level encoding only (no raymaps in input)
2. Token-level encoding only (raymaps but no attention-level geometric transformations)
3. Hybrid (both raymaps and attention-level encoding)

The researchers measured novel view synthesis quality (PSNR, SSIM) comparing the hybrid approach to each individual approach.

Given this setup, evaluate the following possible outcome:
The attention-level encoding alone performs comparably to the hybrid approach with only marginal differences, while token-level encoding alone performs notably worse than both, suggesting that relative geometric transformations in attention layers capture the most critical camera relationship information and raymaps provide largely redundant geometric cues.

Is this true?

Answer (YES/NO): NO